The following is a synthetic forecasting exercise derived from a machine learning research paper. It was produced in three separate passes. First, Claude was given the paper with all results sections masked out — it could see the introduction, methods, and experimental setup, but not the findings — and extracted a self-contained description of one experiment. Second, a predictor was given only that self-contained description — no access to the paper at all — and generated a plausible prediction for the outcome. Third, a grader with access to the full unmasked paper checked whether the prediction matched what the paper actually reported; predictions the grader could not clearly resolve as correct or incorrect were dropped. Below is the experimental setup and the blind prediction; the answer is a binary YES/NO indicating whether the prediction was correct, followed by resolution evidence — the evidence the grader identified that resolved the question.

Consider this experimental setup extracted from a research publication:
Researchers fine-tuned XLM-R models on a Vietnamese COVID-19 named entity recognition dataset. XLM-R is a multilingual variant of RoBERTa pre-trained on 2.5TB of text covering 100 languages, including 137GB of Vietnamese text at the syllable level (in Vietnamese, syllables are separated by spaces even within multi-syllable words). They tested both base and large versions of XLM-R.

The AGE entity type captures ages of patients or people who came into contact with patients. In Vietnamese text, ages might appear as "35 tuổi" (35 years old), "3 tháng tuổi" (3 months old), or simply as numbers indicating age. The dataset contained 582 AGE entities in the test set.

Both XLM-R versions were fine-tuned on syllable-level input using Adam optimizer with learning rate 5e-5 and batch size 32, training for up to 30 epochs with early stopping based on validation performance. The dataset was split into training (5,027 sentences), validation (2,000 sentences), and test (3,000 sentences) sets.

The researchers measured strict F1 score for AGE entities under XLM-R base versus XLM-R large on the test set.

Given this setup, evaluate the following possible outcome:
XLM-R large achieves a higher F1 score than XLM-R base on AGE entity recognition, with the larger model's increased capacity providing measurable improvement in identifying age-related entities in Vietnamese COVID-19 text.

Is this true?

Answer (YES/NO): YES